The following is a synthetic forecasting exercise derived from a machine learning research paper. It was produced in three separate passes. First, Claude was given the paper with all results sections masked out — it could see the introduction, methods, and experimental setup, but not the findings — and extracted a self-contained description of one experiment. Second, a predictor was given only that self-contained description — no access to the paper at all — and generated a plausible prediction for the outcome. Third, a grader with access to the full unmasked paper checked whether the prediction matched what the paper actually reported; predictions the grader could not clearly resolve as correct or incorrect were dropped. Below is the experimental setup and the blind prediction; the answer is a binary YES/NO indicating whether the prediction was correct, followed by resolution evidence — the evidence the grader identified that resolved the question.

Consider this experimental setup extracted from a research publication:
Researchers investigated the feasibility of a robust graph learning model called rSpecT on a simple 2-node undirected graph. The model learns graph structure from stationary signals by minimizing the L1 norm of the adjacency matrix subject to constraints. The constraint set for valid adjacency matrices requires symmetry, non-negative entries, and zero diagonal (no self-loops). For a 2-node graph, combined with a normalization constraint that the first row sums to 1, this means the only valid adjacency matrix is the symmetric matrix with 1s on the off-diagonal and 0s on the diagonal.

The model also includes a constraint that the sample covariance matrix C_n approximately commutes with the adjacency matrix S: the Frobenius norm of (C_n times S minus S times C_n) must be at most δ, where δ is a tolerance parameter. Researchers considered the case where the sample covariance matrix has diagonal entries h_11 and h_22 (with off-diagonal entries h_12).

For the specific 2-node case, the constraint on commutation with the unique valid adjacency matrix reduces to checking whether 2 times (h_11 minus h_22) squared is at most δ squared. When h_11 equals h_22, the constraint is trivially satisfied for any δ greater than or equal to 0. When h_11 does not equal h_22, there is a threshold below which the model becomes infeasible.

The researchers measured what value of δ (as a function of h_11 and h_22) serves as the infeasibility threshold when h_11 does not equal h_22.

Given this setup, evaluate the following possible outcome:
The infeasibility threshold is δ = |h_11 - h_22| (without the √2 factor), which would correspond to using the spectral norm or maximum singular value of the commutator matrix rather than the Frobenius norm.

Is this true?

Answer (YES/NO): NO